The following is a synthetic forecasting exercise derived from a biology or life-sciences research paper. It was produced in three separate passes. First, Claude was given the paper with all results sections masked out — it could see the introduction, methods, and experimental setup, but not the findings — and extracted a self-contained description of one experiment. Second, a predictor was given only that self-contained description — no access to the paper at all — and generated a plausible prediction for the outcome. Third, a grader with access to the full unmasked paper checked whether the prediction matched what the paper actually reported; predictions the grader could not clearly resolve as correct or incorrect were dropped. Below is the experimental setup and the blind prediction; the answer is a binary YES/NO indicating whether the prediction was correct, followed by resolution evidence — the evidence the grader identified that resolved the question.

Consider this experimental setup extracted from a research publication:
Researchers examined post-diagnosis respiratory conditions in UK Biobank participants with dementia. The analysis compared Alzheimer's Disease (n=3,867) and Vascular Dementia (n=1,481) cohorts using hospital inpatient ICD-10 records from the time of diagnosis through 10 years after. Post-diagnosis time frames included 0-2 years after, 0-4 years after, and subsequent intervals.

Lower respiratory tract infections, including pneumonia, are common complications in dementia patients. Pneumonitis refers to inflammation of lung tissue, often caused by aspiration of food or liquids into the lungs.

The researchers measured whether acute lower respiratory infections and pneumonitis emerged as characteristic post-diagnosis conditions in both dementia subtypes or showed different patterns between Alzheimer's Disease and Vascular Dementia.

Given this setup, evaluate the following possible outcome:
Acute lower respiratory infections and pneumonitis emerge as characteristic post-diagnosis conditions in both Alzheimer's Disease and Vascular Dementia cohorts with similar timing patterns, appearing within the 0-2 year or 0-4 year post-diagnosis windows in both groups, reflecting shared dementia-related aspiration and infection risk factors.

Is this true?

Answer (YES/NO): NO